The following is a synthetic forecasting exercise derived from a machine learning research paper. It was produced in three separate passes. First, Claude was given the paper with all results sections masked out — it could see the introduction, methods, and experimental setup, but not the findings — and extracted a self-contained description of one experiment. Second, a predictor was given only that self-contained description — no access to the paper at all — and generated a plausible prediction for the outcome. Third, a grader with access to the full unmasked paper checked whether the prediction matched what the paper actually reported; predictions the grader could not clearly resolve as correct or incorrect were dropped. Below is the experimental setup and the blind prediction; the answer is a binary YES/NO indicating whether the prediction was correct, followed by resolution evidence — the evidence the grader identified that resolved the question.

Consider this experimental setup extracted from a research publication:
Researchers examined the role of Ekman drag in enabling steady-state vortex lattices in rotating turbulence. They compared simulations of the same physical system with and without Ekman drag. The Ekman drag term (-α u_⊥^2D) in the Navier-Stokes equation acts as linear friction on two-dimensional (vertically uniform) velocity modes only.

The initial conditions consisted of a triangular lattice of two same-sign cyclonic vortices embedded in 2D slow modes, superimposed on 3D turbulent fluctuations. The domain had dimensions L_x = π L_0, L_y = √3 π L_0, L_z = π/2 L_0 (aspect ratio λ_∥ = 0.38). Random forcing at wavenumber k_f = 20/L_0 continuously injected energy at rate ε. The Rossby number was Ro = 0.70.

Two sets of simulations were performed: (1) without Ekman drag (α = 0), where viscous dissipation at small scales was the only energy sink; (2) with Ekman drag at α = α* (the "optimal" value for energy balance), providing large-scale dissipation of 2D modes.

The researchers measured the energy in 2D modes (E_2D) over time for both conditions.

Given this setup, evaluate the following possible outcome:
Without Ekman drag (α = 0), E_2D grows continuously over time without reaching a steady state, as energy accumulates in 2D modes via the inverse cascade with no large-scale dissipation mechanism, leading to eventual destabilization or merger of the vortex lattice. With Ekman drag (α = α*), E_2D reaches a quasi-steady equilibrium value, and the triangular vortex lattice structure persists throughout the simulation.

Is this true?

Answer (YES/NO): NO